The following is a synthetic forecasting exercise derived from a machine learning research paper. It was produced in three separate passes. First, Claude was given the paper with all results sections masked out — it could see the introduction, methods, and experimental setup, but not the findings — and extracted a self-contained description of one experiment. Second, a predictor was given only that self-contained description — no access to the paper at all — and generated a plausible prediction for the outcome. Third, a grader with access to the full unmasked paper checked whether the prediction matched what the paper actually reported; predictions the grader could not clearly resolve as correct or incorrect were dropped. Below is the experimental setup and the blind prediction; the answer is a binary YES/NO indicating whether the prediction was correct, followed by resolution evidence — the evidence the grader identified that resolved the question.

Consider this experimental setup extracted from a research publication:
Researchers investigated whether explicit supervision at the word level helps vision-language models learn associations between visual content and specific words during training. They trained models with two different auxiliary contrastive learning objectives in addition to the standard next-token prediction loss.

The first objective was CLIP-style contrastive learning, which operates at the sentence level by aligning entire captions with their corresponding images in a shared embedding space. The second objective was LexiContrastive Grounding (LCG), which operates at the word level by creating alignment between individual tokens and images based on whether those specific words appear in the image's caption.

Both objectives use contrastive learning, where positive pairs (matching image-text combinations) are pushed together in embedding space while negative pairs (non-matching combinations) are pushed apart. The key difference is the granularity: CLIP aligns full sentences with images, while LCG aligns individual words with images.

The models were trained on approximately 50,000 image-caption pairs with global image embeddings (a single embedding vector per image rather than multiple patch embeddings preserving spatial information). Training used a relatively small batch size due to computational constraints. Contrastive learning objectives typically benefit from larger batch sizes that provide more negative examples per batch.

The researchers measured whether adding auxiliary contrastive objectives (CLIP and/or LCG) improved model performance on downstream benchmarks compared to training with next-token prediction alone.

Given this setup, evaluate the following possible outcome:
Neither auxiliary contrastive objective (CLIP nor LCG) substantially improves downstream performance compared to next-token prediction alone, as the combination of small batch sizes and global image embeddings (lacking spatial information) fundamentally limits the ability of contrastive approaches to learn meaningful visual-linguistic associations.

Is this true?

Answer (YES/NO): YES